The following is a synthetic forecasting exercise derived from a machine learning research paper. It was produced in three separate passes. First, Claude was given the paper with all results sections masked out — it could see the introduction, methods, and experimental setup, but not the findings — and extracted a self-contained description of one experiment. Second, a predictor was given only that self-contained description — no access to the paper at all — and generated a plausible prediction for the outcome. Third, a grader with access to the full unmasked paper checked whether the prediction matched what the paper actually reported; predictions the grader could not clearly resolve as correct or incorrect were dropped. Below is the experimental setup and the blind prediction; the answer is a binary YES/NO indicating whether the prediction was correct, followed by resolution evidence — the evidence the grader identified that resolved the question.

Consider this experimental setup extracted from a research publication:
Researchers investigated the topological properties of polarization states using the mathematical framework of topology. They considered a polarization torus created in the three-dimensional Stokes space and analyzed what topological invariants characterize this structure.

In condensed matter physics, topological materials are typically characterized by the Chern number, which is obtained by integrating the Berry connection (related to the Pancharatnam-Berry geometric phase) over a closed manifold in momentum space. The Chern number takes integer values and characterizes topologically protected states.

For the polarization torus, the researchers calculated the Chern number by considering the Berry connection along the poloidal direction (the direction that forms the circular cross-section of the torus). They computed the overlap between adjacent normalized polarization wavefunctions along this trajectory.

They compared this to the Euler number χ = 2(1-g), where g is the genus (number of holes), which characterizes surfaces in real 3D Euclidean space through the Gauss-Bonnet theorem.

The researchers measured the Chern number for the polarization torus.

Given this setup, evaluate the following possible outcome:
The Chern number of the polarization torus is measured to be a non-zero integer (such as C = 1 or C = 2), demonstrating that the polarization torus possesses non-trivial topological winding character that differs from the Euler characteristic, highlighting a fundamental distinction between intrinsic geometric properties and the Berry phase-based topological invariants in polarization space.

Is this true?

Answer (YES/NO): NO